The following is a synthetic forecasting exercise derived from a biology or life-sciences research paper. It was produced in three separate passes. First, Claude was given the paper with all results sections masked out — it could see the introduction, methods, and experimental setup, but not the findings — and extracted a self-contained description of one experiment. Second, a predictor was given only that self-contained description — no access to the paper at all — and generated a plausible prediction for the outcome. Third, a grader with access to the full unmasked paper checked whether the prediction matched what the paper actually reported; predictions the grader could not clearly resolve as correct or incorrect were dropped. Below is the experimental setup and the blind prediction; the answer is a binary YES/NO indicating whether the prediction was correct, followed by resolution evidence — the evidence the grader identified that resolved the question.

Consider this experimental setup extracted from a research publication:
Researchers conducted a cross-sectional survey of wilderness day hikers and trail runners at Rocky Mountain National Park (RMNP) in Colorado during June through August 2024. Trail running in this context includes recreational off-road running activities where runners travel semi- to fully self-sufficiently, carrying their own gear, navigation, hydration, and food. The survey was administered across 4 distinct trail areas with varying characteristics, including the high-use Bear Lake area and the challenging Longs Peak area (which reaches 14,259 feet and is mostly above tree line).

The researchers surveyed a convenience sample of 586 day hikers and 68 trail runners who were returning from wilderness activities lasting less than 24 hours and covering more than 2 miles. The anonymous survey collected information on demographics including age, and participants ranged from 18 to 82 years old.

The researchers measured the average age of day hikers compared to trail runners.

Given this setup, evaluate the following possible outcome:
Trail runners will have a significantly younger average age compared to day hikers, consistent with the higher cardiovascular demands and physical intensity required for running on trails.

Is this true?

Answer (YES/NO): YES